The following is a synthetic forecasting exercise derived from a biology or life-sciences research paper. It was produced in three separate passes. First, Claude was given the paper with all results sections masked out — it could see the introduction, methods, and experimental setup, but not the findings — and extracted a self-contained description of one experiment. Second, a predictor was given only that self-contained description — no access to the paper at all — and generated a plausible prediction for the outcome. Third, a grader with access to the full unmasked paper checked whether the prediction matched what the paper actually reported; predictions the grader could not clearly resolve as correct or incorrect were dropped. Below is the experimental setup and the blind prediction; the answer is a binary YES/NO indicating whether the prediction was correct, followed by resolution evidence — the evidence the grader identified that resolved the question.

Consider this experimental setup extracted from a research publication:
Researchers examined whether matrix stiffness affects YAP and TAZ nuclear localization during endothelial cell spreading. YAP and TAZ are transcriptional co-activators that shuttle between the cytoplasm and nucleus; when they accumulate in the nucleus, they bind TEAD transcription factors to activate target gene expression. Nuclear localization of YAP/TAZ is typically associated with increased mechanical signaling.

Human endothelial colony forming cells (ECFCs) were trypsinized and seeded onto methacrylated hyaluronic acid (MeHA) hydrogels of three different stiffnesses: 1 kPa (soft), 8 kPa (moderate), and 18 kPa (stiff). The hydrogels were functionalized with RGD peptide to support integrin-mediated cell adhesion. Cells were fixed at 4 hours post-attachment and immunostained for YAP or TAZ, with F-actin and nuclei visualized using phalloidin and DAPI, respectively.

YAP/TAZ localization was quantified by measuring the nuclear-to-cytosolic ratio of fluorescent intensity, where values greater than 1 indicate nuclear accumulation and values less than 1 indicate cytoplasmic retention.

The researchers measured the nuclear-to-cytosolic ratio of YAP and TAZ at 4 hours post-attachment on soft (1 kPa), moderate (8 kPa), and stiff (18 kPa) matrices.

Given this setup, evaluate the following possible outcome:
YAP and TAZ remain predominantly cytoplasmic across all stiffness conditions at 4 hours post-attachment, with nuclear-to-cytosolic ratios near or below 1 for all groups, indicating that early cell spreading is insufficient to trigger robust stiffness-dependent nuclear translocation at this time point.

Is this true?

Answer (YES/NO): NO